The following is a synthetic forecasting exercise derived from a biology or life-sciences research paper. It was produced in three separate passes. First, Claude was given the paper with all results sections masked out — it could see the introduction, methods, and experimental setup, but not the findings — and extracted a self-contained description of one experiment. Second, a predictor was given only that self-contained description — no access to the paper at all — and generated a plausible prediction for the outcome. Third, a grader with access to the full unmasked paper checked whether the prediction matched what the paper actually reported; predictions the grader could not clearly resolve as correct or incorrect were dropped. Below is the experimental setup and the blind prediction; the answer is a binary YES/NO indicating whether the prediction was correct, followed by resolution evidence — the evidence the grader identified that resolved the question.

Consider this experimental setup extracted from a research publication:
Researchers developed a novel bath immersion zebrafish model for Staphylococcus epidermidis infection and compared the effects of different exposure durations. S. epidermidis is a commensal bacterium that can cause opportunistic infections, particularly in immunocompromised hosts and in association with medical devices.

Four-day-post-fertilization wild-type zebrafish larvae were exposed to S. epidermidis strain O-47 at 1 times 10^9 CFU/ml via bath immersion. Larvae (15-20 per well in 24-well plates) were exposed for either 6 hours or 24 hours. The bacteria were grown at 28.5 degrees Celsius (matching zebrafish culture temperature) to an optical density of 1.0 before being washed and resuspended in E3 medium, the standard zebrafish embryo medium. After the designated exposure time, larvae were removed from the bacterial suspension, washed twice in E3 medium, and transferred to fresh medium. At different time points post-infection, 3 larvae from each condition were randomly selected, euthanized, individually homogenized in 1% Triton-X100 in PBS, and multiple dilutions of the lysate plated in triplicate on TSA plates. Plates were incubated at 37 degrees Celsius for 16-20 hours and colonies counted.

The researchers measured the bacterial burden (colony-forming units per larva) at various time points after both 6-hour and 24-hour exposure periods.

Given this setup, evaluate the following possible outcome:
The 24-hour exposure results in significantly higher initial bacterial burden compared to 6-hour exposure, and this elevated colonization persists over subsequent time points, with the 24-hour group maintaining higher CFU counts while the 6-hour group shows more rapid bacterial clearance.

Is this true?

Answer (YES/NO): NO